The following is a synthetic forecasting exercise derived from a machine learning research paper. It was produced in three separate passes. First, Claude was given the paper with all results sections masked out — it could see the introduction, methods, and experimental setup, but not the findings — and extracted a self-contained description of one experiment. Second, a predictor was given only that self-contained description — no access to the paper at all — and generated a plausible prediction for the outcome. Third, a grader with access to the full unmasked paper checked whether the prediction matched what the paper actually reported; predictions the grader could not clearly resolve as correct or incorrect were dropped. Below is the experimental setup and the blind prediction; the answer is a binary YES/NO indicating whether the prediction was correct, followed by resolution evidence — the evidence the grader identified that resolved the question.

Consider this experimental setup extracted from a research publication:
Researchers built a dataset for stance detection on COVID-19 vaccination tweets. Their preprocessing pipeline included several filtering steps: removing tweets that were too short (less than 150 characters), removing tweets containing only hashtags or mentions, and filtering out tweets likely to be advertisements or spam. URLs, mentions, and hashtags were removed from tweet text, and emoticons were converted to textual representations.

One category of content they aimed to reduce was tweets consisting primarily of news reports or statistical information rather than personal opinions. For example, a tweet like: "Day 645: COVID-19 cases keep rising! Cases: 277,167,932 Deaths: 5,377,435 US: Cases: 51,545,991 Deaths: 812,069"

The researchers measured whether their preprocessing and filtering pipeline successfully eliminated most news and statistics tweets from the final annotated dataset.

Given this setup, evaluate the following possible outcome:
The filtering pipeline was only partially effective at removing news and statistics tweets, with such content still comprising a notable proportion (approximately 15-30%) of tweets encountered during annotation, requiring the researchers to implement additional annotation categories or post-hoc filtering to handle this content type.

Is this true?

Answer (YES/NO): NO